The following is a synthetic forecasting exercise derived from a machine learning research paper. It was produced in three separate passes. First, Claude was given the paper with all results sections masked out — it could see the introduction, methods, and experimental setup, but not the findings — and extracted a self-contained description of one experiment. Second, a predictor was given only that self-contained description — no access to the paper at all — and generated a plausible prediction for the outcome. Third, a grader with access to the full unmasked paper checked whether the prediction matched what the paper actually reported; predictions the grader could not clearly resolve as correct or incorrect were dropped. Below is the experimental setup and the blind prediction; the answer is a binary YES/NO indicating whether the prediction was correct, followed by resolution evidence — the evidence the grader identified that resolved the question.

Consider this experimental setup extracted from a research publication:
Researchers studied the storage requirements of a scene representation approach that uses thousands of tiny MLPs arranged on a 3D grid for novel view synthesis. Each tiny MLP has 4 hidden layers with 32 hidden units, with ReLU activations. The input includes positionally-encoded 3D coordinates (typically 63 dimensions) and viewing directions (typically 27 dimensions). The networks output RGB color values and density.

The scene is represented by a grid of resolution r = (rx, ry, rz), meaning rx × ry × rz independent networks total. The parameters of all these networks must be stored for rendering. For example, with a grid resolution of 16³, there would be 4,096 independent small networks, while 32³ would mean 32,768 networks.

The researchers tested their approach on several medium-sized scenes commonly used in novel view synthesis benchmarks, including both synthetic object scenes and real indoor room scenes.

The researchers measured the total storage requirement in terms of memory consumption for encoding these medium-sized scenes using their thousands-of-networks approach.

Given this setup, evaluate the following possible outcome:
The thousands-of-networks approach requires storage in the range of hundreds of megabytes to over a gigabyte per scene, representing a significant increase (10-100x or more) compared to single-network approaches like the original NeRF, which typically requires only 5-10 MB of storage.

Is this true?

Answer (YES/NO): NO